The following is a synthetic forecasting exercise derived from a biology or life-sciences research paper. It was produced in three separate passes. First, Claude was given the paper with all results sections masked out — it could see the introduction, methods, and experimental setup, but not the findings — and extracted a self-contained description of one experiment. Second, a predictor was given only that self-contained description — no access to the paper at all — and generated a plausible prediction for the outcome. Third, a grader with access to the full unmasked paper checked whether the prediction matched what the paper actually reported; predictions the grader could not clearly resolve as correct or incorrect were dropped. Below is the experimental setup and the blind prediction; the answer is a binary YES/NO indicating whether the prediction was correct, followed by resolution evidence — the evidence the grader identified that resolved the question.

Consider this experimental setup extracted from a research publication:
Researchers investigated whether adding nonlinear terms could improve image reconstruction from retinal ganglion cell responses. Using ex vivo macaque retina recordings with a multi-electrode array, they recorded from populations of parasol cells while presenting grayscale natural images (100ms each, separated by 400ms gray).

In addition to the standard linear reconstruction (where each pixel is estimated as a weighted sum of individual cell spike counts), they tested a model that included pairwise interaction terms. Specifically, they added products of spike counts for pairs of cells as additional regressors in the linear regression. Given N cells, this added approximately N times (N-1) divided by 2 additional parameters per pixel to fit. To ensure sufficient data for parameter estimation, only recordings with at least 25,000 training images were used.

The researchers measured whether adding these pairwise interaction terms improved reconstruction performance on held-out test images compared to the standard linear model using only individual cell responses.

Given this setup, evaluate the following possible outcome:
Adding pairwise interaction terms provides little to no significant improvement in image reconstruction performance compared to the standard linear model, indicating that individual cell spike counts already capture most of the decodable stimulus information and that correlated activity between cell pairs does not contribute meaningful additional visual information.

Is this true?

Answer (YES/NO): NO